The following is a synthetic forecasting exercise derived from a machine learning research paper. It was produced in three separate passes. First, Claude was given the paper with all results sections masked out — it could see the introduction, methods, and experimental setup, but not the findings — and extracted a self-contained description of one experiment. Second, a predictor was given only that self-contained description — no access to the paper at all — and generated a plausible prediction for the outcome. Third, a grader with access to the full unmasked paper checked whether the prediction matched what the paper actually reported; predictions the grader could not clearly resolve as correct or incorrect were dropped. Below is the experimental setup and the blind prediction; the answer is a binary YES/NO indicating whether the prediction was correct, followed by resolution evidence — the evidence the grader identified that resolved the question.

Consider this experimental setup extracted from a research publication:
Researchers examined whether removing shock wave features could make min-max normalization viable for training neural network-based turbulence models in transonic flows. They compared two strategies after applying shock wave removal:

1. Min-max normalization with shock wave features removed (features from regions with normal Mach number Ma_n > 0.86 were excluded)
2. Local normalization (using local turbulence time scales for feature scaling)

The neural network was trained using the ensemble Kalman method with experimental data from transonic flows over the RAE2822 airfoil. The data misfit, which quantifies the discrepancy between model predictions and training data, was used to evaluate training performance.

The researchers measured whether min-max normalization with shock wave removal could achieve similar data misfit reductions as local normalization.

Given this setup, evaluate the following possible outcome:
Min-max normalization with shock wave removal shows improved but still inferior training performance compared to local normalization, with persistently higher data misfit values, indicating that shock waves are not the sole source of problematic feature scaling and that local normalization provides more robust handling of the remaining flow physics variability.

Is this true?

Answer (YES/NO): NO